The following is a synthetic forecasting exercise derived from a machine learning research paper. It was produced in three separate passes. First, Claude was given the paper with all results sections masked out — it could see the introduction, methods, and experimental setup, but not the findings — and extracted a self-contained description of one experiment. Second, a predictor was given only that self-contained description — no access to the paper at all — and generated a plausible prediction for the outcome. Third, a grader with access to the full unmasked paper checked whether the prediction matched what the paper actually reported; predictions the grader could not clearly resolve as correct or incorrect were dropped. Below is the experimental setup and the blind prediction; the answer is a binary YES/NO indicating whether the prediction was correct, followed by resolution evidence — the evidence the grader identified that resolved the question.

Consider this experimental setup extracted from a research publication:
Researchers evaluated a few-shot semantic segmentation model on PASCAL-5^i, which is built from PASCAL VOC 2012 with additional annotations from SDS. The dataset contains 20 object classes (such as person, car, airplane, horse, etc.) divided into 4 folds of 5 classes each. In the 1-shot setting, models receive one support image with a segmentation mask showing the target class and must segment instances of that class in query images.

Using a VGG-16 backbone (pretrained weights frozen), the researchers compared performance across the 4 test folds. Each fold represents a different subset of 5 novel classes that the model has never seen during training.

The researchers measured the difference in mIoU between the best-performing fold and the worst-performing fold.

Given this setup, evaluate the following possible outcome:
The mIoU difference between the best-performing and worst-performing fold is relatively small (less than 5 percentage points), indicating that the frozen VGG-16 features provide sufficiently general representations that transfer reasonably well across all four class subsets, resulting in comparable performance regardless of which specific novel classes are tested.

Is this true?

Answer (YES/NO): NO